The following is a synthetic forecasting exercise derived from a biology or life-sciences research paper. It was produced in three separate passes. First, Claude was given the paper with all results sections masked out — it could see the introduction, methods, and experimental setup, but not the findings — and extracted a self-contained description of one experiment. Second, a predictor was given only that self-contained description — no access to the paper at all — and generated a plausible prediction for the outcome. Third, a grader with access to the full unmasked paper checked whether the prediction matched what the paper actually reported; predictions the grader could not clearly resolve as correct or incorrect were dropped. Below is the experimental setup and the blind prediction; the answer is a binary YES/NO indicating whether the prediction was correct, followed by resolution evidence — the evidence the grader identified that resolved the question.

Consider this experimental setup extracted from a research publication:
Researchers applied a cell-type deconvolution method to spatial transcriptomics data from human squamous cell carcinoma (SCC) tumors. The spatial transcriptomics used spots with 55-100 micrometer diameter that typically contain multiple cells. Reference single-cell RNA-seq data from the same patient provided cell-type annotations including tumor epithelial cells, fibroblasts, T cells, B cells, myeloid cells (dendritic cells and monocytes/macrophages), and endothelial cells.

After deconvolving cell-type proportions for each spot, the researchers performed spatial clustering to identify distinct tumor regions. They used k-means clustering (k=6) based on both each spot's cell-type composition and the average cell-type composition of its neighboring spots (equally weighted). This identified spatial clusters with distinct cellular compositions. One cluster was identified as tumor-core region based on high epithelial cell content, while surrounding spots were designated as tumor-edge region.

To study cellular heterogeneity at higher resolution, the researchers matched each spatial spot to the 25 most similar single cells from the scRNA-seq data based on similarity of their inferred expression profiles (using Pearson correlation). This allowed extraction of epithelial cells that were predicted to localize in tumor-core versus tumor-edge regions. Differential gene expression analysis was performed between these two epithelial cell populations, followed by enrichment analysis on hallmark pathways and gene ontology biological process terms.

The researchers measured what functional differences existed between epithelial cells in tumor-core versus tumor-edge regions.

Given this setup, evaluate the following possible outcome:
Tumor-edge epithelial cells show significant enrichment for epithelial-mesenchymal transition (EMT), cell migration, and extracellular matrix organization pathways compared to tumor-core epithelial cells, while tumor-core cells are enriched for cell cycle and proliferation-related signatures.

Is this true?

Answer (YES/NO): NO